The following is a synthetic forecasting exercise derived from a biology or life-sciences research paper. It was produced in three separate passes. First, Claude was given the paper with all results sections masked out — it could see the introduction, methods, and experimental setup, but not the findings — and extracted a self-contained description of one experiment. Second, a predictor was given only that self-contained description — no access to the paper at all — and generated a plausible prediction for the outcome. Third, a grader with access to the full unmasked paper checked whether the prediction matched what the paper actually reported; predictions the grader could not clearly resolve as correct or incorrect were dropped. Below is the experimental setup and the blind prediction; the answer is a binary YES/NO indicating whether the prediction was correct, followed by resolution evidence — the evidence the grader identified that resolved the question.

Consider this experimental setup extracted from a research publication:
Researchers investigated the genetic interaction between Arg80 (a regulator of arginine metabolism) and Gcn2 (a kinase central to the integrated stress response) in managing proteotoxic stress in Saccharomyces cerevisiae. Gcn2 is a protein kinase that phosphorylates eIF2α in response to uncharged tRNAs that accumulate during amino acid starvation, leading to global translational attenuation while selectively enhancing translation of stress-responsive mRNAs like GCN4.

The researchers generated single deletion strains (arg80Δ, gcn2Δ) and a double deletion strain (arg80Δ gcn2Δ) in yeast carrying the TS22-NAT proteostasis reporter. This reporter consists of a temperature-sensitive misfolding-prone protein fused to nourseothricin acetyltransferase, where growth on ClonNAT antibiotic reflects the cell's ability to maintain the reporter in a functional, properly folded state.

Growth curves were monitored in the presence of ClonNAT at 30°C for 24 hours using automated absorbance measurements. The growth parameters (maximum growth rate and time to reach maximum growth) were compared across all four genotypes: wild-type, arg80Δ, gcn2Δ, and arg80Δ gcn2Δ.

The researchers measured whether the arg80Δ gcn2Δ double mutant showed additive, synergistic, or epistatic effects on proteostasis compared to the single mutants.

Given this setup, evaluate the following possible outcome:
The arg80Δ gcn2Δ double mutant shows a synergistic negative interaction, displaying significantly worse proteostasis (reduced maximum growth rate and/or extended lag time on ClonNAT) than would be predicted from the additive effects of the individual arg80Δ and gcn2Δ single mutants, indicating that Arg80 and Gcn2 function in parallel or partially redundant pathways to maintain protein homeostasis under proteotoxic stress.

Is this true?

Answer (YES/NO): NO